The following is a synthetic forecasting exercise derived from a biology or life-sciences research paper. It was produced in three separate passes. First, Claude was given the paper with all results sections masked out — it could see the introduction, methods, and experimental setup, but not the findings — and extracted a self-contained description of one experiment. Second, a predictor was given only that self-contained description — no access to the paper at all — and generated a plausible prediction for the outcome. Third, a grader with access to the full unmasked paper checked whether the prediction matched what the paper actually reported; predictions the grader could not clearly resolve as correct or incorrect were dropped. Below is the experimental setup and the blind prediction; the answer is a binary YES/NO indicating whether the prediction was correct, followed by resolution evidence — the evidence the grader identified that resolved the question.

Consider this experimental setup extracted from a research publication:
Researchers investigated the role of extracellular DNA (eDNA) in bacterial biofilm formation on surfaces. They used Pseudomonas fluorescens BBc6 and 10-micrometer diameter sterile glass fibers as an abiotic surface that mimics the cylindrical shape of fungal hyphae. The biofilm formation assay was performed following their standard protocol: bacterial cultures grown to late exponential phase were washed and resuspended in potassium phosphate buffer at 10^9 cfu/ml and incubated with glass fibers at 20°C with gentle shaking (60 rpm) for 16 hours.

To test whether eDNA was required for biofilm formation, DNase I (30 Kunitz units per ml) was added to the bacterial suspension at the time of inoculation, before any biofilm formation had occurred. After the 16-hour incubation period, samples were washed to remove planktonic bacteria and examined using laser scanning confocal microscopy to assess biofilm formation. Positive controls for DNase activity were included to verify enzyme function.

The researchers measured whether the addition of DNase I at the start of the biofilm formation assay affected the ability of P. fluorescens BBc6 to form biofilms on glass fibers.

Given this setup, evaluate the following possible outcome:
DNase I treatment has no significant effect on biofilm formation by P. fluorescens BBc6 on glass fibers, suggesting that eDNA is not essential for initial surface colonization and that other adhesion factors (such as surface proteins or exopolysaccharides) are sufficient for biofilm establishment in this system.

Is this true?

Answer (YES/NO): NO